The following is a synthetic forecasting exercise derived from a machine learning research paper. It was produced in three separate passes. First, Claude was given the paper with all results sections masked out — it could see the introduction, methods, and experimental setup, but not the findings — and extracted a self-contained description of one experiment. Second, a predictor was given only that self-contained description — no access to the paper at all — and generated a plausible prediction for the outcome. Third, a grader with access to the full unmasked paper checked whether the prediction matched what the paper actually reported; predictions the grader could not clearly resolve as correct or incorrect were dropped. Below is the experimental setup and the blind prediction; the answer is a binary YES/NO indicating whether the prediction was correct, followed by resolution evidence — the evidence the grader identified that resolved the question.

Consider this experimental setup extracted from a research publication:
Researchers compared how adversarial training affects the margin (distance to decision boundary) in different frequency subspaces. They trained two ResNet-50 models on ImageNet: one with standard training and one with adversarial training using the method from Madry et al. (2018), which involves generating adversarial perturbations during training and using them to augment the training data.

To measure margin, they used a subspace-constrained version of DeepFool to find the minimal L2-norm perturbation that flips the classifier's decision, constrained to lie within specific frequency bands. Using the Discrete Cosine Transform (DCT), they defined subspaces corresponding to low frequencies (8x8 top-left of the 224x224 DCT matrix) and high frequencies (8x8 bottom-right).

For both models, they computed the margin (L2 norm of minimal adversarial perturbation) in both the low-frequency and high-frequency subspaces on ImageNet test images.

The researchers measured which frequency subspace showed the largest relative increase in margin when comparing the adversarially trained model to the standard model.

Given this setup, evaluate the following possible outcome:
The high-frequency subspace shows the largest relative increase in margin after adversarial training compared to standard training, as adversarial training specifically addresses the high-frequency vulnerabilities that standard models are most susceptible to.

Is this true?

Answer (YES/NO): YES